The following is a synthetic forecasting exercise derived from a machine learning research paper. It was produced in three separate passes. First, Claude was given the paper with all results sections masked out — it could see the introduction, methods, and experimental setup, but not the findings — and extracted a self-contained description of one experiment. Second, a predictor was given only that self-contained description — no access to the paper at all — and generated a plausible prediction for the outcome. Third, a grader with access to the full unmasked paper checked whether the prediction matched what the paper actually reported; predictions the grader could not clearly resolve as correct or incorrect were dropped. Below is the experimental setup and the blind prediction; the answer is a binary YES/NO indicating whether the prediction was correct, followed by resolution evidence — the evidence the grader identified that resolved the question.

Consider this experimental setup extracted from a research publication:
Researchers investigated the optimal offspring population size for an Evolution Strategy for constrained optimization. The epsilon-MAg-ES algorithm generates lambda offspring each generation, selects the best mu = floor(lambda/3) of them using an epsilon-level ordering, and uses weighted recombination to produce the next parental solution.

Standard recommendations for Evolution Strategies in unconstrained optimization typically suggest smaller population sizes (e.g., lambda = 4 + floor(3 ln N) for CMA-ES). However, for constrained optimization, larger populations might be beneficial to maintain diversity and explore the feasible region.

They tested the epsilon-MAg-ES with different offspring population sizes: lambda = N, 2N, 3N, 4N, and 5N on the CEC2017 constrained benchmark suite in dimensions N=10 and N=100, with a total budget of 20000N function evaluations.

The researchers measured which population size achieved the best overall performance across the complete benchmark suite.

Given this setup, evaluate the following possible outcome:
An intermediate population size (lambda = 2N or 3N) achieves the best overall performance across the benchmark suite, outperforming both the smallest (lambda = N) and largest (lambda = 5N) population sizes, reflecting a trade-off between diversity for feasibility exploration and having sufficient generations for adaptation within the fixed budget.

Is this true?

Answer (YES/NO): YES